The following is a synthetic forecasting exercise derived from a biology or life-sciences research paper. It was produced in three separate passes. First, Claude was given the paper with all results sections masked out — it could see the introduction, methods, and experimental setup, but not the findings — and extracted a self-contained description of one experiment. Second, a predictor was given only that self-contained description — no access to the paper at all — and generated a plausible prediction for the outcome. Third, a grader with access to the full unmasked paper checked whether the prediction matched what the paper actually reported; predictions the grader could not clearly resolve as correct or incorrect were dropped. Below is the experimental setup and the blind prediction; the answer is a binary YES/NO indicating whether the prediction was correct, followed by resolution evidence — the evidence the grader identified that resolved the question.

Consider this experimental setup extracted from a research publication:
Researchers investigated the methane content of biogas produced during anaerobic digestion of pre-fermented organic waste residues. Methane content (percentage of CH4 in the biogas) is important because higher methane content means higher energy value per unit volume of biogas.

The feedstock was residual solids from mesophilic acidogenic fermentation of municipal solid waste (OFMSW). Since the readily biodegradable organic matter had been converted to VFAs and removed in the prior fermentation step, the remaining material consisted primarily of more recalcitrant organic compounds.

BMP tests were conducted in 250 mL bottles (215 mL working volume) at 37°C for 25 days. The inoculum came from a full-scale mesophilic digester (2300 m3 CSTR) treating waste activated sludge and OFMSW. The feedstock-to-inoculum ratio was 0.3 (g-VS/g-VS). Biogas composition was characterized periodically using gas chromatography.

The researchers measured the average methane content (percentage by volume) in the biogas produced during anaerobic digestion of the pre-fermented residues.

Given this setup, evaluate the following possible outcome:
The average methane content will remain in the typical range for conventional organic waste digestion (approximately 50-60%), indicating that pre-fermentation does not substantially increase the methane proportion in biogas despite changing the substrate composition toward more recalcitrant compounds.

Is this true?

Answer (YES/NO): NO